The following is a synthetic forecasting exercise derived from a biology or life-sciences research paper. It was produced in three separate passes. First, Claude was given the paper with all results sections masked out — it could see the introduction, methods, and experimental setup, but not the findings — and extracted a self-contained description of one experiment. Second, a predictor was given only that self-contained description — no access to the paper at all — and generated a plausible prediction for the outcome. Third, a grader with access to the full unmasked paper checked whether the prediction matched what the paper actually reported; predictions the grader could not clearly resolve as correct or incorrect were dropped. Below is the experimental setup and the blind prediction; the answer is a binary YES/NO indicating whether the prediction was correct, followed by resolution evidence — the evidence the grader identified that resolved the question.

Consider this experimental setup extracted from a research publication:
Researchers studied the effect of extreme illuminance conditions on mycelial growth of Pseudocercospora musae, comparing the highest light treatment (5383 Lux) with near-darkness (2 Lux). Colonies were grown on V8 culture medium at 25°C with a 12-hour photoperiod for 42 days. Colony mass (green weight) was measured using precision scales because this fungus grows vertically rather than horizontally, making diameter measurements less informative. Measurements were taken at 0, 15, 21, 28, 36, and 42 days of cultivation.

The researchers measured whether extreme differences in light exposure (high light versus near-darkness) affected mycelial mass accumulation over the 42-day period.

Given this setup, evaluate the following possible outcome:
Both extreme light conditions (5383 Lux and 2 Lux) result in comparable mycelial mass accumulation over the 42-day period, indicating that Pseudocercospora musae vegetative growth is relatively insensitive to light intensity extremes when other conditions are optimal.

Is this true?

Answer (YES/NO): YES